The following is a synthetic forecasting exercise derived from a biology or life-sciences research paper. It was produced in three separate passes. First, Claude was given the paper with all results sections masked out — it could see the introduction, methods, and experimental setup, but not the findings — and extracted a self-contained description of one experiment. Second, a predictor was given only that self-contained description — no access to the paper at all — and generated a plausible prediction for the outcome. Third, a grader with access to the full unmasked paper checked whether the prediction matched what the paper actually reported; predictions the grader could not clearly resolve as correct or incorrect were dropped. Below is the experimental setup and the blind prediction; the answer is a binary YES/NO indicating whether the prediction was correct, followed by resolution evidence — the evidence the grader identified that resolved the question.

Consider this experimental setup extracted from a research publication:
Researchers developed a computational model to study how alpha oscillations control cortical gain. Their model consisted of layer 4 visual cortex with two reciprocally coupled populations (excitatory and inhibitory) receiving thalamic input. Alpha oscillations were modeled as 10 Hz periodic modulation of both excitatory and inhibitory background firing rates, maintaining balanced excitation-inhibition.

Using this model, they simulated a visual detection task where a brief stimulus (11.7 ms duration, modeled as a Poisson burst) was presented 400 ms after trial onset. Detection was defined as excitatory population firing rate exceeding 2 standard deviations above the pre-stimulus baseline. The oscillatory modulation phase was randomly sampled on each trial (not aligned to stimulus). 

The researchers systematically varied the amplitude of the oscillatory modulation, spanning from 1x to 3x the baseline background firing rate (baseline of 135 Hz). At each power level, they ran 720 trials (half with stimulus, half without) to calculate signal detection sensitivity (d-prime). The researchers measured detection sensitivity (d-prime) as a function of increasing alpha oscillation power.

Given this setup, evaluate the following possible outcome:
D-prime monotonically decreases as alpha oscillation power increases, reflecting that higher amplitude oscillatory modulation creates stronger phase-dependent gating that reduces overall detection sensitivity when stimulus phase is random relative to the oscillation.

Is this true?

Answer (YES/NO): YES